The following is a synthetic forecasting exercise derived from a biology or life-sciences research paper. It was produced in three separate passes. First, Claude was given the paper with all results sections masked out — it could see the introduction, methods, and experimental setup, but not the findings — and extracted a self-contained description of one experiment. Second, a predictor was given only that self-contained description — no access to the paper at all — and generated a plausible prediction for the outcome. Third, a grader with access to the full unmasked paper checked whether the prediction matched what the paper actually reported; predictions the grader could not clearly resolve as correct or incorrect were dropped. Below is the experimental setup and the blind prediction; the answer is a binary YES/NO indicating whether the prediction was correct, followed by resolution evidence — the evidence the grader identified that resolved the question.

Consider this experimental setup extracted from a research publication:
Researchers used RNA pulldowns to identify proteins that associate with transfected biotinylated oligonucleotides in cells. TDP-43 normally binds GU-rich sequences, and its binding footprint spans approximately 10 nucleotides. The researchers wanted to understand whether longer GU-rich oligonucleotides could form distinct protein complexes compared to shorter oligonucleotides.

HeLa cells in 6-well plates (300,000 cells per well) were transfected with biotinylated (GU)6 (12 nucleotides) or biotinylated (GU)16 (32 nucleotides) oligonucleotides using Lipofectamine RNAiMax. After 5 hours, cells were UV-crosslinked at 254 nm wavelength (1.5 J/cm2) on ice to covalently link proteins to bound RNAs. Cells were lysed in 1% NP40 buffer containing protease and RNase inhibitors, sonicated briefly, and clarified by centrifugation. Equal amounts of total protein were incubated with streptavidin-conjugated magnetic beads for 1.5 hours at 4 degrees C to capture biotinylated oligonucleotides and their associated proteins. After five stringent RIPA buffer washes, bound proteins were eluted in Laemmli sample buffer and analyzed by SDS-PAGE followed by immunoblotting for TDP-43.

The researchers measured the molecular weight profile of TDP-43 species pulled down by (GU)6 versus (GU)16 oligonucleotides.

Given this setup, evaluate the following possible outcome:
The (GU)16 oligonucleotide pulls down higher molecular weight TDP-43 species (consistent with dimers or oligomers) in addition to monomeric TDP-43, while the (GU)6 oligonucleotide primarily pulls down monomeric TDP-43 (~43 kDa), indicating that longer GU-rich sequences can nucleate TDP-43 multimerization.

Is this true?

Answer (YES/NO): NO